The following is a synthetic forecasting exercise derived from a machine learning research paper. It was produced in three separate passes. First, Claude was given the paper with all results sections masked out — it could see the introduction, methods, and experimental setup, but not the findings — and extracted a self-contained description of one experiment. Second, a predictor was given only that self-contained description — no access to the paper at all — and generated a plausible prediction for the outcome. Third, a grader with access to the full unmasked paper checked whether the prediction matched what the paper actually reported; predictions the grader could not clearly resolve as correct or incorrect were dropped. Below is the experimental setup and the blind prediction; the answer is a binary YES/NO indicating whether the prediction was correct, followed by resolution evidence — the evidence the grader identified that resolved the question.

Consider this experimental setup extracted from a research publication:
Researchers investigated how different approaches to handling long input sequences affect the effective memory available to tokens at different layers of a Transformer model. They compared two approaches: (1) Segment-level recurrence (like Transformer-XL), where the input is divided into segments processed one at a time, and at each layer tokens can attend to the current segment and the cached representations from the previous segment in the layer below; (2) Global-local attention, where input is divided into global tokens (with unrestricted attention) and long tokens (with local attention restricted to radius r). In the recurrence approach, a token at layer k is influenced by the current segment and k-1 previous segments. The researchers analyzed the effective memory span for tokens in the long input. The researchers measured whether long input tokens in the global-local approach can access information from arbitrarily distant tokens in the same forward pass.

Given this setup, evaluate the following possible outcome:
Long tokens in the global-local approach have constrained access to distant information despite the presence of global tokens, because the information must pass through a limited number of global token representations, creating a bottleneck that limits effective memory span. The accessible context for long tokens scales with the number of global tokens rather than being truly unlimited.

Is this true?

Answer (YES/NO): NO